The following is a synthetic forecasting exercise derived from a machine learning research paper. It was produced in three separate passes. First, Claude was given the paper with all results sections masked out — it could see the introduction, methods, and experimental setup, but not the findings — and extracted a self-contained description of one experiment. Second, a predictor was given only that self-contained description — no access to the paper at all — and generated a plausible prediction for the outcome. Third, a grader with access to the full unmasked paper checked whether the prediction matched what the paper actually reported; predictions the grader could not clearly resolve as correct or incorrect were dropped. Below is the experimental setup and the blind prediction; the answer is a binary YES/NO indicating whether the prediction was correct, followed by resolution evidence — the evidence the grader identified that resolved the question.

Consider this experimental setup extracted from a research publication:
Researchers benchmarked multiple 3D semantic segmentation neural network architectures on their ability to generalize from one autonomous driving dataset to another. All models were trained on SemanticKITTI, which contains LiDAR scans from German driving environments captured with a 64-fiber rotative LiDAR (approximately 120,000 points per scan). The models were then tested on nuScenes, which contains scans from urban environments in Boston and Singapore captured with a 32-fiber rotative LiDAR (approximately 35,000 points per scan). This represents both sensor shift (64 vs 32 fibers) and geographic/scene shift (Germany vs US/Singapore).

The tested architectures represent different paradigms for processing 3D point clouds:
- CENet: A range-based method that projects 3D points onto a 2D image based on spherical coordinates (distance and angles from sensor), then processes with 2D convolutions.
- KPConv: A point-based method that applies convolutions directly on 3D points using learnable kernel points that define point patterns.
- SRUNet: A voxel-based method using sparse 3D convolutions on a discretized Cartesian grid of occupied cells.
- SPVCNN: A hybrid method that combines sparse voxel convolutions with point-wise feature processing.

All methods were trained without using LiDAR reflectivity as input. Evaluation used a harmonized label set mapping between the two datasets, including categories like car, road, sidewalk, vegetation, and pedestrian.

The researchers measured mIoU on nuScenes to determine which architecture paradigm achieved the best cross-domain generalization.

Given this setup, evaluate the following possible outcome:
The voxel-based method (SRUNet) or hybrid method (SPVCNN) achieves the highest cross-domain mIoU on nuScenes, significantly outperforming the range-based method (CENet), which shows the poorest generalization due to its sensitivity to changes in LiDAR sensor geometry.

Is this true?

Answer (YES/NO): NO